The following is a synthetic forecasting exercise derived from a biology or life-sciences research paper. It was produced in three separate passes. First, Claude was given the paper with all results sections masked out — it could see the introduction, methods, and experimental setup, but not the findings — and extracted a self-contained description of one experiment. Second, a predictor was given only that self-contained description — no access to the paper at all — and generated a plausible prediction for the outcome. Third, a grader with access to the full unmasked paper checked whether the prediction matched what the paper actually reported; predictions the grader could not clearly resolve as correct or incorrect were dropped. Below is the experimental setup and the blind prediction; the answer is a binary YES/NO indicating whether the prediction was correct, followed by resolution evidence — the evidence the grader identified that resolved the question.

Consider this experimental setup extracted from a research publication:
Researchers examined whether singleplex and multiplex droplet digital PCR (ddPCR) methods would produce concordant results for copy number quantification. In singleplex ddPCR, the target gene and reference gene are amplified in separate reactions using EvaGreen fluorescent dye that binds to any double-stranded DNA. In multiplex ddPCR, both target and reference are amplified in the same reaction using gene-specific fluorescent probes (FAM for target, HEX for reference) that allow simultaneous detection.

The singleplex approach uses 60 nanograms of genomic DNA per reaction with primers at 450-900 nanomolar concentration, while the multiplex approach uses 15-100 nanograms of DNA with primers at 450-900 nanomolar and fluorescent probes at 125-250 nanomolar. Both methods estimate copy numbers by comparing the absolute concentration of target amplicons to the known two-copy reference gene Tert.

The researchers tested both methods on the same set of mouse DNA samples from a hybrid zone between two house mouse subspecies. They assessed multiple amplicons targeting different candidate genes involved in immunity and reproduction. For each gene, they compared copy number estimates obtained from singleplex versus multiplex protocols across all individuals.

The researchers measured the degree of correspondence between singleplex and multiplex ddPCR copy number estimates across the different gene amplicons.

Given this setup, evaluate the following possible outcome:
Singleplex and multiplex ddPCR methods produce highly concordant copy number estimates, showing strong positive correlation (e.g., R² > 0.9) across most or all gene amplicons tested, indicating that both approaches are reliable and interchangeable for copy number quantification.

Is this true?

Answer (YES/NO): NO